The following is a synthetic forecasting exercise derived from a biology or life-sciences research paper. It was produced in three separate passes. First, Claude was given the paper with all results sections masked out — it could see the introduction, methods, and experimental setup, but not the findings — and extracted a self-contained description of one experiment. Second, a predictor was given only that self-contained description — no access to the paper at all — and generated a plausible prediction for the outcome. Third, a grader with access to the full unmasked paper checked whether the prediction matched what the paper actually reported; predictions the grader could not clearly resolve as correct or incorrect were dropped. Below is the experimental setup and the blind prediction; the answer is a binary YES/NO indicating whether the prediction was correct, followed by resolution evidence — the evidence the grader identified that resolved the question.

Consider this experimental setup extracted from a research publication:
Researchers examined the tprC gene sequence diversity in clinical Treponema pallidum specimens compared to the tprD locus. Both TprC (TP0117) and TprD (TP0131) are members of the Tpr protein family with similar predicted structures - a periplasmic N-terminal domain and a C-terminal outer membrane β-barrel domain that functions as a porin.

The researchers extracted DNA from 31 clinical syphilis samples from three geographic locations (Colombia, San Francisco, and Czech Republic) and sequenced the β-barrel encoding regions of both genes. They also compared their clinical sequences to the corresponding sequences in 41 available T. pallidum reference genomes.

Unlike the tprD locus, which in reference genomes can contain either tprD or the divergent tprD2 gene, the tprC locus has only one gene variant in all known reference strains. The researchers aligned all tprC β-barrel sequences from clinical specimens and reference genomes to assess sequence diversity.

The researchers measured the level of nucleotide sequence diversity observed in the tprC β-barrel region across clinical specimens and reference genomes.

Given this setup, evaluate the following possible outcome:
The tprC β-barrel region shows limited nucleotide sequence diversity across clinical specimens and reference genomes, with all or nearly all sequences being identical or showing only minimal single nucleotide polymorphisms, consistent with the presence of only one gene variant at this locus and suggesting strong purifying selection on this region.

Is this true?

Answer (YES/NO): NO